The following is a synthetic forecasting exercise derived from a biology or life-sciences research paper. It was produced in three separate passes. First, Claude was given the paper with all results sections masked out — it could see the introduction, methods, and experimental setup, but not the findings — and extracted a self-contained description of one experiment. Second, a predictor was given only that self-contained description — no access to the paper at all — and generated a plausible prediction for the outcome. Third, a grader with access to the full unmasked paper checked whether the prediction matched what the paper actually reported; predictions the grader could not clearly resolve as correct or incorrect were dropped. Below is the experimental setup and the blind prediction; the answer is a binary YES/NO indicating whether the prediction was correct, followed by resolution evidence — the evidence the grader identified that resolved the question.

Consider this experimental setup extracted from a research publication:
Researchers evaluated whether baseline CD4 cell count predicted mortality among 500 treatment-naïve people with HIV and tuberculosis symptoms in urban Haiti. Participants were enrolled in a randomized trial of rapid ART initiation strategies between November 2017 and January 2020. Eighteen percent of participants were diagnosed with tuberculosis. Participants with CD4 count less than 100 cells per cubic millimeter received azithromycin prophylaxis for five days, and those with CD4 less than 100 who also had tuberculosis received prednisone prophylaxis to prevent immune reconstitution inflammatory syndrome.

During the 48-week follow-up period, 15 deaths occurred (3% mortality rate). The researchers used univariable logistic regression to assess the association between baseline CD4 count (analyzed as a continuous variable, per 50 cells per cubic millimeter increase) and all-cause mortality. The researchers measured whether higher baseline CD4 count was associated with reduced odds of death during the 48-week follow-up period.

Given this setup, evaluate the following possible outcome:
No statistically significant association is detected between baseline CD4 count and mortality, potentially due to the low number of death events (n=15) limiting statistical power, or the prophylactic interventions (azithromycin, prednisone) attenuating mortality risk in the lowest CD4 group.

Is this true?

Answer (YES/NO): NO